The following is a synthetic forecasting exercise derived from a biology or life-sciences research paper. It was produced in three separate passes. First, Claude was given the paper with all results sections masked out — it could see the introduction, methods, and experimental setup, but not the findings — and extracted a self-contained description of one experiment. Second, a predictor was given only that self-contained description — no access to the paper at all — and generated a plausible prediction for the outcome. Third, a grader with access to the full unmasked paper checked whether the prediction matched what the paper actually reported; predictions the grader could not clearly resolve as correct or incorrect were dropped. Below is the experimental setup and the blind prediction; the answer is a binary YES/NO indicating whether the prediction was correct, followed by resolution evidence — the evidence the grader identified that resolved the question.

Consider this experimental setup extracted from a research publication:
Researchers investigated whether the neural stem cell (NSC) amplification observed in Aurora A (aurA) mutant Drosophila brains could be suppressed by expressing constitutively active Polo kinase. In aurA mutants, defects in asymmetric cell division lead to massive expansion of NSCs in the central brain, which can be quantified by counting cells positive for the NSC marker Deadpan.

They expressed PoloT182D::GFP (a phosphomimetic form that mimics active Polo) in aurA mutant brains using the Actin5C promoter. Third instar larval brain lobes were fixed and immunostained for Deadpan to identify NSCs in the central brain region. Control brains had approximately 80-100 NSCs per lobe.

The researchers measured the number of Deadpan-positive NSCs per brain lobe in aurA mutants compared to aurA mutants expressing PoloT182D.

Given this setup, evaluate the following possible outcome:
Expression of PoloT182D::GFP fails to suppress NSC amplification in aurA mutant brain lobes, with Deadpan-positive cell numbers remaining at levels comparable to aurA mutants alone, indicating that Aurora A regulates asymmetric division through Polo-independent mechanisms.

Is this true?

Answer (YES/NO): NO